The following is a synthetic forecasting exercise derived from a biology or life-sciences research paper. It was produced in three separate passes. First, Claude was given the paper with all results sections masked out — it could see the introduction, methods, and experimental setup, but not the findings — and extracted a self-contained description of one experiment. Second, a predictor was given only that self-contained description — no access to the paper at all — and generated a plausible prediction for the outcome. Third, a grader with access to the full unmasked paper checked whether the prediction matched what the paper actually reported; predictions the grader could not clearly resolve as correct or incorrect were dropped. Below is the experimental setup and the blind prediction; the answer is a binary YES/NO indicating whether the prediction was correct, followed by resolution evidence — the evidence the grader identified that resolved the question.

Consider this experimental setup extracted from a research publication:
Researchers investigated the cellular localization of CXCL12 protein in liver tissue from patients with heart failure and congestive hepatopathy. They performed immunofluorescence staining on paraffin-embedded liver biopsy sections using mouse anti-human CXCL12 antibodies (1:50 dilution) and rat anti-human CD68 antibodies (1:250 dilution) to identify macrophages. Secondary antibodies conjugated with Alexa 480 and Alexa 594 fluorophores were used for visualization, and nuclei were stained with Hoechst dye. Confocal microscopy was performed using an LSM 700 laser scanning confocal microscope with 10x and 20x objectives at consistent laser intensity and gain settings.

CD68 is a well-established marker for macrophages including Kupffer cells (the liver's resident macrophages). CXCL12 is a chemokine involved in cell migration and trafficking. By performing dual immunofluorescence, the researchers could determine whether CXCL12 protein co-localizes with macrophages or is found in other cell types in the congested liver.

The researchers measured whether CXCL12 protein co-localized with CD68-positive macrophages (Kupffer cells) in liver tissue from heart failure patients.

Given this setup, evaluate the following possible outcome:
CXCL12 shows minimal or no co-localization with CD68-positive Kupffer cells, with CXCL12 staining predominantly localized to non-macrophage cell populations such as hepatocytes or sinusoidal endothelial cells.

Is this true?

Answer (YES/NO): NO